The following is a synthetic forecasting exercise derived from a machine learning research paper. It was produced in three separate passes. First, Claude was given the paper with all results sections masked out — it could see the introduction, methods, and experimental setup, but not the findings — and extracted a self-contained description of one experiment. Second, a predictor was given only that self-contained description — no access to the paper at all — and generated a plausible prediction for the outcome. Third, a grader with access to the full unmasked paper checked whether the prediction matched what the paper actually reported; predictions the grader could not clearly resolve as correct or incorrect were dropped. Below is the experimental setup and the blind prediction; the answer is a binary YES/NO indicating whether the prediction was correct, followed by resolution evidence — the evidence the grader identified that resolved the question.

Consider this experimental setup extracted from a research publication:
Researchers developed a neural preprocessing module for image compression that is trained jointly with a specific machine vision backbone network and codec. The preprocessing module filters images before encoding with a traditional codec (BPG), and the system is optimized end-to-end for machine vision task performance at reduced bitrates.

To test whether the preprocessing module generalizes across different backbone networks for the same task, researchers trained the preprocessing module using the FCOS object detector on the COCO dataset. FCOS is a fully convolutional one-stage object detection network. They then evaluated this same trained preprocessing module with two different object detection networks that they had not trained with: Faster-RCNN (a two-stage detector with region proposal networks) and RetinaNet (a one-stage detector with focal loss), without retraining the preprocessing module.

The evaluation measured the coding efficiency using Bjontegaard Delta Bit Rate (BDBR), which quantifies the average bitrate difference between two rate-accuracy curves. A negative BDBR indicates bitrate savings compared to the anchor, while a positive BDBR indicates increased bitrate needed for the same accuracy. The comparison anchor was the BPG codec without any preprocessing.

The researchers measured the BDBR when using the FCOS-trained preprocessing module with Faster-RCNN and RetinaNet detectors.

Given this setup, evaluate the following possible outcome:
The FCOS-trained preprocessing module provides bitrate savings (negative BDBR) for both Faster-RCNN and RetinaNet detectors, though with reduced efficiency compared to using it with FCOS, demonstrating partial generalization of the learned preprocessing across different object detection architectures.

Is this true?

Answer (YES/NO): YES